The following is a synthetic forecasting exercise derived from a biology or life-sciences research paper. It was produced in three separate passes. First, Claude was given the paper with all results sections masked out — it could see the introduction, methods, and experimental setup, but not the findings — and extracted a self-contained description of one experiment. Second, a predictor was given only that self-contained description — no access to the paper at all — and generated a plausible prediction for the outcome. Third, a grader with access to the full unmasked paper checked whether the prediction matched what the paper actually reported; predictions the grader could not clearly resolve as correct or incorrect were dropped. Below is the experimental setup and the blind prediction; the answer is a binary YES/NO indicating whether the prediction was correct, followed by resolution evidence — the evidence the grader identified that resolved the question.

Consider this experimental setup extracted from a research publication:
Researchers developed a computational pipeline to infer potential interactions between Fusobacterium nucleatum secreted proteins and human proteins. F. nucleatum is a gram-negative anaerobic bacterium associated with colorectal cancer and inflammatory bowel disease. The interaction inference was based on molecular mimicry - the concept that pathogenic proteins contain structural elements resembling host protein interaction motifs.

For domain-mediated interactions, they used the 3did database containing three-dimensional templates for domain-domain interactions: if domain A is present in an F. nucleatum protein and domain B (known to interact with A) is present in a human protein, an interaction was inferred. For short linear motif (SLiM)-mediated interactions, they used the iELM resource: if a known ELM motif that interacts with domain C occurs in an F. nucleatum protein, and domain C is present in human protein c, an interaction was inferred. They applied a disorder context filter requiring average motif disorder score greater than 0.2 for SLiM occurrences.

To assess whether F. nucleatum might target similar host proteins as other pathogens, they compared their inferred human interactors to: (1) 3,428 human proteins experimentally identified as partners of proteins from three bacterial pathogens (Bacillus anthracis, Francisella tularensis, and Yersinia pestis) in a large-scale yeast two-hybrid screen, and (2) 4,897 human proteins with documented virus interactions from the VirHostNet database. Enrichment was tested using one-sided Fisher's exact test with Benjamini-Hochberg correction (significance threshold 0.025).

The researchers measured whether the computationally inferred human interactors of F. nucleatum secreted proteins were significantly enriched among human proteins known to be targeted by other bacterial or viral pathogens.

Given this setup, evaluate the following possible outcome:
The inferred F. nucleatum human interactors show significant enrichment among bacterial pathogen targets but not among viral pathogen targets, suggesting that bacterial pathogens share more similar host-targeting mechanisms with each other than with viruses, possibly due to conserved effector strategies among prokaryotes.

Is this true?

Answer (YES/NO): NO